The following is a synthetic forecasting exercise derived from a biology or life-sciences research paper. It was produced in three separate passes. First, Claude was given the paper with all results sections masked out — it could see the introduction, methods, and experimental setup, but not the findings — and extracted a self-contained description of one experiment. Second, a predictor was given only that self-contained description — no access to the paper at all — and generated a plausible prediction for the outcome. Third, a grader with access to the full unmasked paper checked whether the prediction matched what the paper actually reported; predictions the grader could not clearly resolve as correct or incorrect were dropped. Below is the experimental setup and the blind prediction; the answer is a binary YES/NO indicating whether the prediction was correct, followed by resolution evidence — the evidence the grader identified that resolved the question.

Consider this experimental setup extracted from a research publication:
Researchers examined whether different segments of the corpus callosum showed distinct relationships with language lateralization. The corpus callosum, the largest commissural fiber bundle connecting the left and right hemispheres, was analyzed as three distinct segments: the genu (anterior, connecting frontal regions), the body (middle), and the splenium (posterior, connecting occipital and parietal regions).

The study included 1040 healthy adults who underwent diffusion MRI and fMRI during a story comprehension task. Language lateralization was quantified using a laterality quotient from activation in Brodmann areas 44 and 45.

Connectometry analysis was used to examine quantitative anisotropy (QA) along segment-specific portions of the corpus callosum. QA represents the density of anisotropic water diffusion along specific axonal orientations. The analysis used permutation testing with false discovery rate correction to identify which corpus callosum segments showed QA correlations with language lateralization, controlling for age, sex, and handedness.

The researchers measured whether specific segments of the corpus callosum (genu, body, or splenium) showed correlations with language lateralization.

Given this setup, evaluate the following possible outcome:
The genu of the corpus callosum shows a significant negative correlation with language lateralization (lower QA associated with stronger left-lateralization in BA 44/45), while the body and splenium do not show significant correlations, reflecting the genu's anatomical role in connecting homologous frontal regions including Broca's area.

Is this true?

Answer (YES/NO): NO